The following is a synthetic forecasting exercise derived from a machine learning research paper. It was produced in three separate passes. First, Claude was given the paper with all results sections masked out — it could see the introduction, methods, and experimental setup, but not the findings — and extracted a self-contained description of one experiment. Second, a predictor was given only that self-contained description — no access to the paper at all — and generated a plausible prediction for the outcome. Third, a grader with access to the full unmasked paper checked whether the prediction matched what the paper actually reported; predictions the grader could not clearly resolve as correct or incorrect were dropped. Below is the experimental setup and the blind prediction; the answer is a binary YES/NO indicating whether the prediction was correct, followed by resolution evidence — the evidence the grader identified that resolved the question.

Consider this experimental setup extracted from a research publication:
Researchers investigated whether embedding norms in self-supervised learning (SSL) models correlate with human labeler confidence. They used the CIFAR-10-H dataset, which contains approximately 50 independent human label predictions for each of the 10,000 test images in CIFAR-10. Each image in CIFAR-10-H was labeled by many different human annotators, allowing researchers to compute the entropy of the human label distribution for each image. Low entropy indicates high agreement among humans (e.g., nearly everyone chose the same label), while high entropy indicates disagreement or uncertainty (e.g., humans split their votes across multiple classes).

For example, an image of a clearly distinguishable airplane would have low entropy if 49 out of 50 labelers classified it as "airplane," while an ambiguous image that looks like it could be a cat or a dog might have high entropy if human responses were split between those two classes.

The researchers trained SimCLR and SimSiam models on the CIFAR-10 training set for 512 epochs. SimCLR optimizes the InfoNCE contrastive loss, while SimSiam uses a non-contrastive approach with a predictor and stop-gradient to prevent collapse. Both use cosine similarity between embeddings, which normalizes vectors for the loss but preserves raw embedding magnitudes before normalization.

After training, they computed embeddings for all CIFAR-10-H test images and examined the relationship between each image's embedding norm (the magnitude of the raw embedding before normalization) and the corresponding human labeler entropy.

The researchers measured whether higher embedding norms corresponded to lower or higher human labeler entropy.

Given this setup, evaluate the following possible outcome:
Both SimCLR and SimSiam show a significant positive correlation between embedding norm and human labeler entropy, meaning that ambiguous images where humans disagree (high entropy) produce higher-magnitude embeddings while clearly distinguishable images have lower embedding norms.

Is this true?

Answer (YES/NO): NO